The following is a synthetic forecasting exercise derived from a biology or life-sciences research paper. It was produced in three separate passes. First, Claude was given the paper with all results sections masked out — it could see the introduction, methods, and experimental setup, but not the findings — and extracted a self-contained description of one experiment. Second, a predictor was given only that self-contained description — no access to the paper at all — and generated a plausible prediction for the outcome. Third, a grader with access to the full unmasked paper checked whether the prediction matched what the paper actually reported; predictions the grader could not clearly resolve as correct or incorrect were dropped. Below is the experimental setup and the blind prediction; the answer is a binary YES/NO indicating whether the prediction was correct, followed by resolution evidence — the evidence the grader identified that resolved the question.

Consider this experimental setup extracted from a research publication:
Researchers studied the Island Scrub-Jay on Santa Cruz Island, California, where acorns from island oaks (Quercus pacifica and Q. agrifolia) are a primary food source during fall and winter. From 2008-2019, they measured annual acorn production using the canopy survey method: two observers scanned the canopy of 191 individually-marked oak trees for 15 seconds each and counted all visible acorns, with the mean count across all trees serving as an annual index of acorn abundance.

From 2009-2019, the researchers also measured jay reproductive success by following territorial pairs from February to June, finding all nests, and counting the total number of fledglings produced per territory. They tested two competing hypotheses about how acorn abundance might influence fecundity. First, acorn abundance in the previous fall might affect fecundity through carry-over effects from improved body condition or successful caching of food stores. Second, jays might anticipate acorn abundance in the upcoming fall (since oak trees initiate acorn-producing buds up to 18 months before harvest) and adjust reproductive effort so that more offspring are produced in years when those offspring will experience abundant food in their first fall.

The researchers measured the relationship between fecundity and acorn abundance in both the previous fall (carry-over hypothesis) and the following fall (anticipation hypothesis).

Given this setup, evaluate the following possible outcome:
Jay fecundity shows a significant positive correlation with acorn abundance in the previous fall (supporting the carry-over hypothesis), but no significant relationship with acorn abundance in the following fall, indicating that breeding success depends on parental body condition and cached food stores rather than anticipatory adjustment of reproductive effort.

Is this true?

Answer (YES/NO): YES